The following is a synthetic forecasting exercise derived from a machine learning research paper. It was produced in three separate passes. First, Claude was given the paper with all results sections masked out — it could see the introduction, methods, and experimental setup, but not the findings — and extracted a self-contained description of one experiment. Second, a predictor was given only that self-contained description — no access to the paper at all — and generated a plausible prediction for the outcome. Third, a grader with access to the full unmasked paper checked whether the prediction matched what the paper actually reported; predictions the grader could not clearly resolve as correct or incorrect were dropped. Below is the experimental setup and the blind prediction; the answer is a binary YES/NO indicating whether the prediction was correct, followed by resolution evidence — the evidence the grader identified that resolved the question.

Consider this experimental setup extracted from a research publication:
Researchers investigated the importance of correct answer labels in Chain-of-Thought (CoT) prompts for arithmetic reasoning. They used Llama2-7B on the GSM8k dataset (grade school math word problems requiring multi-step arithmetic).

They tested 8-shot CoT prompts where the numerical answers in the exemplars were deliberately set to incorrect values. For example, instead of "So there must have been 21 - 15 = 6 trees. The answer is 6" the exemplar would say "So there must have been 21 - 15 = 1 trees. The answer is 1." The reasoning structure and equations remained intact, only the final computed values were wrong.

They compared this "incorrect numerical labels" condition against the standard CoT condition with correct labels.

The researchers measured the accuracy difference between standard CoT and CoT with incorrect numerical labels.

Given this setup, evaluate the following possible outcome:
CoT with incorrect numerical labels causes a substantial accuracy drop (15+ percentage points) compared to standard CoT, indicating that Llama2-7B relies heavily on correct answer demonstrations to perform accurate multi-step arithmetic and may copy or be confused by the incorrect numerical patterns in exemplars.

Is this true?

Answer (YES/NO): NO